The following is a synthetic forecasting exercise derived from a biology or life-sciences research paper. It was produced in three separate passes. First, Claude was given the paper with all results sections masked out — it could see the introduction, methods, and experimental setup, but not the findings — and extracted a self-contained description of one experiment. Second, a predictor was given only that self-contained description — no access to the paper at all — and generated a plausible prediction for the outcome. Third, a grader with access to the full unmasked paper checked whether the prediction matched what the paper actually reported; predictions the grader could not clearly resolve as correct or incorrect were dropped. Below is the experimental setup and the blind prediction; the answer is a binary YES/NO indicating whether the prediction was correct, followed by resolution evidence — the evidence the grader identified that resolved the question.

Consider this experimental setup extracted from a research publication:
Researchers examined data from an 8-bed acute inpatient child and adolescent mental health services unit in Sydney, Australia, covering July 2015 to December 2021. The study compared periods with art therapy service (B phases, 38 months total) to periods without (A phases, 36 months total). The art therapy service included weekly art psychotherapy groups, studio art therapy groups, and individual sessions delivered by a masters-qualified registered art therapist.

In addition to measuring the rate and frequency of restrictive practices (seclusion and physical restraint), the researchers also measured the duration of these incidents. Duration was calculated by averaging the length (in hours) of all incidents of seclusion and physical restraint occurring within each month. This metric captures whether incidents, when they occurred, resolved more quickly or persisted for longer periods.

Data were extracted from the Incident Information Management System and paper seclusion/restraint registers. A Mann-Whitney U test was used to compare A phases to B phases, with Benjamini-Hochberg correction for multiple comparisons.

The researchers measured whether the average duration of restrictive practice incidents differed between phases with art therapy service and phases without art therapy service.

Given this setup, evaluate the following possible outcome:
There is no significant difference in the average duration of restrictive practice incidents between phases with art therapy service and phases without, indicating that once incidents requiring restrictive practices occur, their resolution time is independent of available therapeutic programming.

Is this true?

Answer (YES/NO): NO